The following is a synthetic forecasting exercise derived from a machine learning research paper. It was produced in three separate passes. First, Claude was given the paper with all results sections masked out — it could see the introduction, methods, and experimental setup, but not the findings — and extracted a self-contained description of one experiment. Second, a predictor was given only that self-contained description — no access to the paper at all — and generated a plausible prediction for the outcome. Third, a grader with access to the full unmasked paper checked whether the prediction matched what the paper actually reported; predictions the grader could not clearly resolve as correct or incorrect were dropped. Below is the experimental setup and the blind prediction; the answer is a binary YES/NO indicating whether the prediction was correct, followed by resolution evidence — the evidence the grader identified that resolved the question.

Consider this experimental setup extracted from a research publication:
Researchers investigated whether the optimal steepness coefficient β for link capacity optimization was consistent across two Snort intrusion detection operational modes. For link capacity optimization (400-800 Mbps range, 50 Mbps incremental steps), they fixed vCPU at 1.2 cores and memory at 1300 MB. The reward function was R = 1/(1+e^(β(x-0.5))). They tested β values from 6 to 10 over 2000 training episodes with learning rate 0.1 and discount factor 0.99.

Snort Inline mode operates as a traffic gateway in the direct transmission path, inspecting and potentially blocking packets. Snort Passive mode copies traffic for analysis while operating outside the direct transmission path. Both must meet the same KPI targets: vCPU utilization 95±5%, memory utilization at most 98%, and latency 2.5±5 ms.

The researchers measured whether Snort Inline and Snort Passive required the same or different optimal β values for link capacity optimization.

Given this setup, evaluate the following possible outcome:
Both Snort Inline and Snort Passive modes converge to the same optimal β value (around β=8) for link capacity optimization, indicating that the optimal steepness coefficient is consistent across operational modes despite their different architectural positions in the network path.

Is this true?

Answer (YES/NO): NO